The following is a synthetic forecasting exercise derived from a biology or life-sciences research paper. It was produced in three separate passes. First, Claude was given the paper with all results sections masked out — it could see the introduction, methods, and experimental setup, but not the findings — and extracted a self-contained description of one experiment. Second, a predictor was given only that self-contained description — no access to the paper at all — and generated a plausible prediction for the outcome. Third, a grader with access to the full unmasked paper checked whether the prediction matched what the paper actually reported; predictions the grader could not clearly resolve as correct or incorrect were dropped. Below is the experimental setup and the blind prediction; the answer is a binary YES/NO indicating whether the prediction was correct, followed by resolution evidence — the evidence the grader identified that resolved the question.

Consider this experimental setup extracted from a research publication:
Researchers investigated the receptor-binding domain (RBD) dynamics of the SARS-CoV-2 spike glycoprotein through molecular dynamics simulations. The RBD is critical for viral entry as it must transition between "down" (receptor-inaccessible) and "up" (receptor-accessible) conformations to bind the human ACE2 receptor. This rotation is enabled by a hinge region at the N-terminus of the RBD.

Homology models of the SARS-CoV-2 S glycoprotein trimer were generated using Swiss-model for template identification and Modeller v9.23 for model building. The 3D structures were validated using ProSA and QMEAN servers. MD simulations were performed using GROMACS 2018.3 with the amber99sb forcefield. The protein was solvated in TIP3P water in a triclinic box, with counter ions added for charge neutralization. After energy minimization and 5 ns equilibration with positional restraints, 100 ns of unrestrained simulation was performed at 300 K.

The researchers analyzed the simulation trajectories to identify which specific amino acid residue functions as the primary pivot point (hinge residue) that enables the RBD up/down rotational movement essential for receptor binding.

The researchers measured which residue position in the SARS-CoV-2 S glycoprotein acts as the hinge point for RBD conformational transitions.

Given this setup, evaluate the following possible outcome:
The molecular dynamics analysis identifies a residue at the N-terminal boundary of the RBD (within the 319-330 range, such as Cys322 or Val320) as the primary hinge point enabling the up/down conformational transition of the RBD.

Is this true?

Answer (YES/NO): NO